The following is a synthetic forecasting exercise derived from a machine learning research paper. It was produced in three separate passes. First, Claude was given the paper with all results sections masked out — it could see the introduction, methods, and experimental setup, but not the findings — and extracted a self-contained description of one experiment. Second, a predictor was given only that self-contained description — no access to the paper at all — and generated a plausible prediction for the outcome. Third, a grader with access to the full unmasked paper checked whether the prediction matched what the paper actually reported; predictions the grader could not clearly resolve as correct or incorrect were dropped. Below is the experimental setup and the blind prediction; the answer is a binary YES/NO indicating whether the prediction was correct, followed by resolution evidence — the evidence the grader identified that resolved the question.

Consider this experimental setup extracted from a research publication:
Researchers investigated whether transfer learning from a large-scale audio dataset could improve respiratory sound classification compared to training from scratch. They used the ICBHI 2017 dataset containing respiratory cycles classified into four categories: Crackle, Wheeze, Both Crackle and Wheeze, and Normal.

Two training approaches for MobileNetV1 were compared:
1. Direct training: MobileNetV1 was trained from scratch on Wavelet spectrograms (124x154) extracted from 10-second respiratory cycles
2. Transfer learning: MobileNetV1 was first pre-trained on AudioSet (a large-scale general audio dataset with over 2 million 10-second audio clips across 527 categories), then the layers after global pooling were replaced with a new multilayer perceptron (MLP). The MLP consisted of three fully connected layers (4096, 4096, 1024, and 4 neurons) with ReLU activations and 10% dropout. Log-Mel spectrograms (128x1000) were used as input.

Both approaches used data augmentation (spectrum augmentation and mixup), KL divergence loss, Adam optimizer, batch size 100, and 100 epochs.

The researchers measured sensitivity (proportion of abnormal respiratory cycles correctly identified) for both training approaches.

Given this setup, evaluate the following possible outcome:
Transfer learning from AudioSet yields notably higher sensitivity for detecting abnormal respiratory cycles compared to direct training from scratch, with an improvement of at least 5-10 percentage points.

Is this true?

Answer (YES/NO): YES